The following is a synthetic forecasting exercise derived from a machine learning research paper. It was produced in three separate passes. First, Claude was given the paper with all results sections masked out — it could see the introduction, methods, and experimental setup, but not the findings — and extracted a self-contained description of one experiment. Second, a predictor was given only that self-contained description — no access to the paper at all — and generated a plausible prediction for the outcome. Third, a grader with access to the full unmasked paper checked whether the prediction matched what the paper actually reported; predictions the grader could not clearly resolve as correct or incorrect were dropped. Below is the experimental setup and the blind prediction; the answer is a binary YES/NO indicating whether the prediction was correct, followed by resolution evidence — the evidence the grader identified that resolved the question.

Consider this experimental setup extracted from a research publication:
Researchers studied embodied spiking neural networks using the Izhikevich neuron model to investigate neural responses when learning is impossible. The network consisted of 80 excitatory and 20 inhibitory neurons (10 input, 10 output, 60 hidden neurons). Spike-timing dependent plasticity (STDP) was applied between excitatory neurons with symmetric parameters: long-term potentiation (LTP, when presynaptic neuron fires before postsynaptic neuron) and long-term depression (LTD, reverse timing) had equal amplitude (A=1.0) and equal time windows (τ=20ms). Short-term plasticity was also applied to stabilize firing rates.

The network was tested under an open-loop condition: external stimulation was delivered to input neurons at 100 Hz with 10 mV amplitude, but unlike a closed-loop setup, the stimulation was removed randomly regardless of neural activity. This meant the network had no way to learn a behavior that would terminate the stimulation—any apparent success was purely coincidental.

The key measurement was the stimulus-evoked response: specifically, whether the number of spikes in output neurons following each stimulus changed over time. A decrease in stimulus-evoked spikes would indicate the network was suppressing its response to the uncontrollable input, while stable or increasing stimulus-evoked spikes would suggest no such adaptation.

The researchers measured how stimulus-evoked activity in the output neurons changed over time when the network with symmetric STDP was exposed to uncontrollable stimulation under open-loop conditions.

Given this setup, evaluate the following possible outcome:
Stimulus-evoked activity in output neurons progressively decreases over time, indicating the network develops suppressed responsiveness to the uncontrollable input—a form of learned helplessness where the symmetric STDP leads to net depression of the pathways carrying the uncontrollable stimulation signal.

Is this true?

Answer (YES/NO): NO